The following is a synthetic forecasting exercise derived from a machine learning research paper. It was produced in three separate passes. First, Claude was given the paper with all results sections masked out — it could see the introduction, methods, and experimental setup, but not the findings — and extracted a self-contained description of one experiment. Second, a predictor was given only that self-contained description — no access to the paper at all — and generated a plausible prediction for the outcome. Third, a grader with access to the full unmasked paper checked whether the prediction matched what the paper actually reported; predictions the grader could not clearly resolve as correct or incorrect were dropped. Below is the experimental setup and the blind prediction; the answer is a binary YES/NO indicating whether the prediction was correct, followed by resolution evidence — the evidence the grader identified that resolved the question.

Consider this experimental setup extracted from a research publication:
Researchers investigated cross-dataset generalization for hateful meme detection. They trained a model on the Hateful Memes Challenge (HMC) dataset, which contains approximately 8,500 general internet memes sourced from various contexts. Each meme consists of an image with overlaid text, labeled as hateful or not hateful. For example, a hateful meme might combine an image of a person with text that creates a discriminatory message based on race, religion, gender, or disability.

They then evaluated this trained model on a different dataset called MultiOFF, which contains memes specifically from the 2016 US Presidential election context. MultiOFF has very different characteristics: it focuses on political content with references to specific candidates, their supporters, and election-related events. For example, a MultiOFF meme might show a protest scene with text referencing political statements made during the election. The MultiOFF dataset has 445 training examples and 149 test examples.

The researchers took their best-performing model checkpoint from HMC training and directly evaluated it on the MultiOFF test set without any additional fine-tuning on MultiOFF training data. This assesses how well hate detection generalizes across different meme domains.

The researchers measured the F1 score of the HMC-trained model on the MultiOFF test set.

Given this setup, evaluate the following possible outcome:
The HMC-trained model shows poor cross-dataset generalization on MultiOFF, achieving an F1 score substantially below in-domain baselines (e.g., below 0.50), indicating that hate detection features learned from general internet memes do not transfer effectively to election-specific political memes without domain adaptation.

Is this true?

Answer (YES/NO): NO